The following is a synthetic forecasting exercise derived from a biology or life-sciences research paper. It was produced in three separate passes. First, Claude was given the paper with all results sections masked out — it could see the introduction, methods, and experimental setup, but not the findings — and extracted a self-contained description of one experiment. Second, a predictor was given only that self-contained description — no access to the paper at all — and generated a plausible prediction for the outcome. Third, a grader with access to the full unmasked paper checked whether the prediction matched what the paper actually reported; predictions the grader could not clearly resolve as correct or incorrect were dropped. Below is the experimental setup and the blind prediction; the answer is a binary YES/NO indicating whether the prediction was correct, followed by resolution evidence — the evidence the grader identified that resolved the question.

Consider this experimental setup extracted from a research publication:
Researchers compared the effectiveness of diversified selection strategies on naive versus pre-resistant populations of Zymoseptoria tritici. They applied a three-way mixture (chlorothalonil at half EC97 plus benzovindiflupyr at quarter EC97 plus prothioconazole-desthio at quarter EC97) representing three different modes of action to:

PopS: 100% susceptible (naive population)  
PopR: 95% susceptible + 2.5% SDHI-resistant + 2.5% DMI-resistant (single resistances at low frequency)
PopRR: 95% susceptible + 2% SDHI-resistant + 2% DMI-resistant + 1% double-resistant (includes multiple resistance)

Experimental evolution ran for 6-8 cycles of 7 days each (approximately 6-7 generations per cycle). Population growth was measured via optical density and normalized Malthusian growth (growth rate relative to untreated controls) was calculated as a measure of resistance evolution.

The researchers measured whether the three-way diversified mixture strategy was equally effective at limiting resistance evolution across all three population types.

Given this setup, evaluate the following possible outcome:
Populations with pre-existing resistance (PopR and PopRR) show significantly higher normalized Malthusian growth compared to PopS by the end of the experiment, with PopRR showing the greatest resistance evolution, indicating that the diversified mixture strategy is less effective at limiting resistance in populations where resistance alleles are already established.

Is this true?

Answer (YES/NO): NO